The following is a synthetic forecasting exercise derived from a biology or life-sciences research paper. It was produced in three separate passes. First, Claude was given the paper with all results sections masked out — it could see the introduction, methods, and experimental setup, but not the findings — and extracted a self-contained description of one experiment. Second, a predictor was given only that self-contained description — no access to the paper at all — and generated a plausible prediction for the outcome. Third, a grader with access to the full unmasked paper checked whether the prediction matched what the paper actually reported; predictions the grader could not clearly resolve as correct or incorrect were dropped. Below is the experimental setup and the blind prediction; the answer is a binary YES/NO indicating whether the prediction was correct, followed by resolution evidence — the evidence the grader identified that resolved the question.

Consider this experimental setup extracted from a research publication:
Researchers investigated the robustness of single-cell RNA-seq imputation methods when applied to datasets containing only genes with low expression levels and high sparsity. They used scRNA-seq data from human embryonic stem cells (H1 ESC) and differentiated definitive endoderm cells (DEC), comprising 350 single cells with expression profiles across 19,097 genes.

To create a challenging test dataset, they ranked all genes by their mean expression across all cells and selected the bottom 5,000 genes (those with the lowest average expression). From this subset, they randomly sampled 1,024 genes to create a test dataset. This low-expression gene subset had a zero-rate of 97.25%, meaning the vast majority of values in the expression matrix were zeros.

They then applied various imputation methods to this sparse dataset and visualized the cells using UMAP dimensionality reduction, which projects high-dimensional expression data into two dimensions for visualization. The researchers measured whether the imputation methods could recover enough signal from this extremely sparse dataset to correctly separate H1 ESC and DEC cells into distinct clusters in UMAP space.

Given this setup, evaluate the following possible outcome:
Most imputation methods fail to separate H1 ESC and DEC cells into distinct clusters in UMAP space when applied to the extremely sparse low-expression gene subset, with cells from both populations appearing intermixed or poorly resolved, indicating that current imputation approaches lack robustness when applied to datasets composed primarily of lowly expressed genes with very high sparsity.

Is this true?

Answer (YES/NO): YES